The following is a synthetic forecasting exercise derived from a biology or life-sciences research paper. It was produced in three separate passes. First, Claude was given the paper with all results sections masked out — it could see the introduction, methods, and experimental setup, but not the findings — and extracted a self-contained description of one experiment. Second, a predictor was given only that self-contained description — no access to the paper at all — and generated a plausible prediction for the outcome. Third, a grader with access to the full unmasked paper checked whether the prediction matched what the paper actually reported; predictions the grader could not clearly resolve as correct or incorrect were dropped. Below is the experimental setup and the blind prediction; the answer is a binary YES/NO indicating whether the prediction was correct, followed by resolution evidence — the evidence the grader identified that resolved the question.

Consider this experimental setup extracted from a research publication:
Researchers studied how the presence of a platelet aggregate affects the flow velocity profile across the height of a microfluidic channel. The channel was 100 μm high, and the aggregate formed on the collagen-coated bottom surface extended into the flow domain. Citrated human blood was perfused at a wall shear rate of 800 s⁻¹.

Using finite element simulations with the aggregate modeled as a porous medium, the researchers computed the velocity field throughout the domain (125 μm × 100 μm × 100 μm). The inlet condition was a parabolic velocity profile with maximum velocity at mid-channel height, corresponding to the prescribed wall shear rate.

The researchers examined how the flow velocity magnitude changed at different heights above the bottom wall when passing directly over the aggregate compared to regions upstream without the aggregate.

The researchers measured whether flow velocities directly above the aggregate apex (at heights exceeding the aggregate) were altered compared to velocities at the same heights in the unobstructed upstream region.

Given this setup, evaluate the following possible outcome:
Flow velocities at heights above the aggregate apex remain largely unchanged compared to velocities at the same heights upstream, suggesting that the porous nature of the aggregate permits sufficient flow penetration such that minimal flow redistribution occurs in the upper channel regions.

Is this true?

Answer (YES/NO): NO